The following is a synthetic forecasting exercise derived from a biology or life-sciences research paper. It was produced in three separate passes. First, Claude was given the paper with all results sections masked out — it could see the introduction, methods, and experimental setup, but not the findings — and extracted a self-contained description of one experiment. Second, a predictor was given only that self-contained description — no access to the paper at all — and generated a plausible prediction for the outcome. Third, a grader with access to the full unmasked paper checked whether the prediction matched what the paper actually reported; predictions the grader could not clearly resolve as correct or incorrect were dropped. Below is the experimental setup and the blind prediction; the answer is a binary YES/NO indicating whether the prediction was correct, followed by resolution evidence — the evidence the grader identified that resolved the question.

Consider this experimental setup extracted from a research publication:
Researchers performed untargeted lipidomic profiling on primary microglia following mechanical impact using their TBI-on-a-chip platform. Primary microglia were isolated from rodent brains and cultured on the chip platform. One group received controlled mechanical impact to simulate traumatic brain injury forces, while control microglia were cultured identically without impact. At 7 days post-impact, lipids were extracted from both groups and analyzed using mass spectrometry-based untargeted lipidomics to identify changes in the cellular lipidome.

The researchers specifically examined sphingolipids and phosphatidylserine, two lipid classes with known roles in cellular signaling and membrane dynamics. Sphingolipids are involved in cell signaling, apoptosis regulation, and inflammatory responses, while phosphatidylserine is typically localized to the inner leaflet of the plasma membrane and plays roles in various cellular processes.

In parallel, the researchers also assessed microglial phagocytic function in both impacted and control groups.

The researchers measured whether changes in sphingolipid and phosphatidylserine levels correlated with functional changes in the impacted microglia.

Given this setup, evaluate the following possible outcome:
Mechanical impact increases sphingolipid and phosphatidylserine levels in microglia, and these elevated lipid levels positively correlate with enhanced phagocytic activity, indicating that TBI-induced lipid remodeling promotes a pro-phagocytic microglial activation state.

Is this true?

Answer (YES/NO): NO